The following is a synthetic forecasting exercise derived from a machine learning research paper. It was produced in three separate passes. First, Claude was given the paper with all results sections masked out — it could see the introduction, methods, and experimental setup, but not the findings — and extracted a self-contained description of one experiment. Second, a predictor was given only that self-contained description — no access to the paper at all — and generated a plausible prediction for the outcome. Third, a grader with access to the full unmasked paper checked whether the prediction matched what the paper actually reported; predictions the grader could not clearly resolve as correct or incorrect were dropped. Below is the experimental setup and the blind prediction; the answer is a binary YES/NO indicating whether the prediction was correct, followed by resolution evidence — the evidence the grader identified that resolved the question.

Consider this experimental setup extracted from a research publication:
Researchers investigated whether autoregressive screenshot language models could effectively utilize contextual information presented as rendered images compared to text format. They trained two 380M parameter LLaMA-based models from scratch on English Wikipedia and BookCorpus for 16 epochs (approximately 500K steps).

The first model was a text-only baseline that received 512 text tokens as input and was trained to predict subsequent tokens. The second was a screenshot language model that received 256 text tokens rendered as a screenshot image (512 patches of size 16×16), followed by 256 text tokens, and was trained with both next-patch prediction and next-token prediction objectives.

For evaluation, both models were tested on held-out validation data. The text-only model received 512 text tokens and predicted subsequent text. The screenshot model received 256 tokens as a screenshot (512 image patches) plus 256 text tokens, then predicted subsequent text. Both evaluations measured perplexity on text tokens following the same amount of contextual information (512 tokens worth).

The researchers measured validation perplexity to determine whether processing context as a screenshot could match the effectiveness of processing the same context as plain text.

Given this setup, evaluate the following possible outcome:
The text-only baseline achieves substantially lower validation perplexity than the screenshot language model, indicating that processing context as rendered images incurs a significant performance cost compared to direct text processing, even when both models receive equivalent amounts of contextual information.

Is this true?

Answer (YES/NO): YES